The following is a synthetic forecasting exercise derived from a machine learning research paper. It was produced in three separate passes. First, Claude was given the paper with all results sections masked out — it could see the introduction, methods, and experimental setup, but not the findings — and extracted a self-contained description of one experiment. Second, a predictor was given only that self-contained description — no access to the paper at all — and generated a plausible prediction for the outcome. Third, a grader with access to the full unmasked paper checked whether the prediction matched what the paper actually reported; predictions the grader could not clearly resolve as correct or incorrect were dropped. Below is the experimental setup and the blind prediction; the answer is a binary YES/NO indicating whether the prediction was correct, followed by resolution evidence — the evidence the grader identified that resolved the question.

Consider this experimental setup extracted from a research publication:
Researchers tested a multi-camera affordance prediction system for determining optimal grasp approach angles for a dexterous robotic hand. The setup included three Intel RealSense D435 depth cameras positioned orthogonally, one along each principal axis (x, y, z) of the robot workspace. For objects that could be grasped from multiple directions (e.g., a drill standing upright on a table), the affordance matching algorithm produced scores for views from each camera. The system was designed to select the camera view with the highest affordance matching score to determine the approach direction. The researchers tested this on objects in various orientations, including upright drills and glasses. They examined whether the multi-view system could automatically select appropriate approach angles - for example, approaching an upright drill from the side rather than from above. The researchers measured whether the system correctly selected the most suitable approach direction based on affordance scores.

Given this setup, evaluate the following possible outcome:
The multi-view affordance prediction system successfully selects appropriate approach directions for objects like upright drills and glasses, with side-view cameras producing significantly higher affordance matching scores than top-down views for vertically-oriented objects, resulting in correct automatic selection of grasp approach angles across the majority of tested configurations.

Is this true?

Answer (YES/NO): YES